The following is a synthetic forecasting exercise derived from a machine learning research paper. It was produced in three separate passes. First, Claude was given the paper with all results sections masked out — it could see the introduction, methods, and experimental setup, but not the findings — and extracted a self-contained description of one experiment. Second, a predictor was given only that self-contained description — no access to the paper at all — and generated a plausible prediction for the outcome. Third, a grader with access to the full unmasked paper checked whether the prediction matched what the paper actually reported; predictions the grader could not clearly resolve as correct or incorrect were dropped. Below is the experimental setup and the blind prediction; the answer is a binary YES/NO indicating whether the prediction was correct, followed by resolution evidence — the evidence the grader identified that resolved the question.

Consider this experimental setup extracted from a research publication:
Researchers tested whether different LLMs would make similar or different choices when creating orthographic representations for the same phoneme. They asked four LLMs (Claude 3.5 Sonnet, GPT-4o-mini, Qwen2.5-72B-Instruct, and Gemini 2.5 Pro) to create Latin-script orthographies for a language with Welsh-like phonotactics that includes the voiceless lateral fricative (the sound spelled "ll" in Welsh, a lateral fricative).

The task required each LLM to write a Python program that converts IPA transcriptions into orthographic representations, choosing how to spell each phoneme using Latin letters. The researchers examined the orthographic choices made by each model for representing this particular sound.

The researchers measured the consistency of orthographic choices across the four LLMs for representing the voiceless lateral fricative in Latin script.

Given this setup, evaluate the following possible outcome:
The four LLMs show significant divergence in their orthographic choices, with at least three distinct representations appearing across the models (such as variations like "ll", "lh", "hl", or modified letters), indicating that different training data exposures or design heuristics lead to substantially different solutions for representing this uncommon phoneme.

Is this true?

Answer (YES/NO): NO